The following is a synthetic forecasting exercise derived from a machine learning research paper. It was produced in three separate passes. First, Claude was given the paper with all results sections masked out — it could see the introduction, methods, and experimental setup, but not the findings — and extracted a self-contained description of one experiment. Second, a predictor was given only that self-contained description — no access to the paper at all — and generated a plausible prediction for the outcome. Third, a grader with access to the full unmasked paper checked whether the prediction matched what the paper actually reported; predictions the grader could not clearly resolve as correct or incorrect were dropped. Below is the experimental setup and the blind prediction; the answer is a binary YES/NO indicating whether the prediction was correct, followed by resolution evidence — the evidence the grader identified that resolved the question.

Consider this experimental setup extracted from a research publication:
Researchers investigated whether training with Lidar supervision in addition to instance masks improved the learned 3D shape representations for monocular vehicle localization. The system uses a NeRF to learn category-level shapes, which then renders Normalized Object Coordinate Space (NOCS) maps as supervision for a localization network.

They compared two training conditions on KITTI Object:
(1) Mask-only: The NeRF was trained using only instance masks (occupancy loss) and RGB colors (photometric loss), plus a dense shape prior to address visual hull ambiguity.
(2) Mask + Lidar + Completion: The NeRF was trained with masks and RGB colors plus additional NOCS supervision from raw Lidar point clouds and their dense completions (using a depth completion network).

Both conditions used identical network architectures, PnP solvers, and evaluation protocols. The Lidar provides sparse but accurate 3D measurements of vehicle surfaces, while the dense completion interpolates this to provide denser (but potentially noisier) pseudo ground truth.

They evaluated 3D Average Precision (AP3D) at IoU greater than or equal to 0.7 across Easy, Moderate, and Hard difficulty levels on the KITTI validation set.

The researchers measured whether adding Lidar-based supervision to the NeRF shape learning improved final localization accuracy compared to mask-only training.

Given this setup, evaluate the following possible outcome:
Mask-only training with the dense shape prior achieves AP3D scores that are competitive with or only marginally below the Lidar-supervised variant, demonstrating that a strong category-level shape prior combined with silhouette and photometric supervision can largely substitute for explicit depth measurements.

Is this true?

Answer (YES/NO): YES